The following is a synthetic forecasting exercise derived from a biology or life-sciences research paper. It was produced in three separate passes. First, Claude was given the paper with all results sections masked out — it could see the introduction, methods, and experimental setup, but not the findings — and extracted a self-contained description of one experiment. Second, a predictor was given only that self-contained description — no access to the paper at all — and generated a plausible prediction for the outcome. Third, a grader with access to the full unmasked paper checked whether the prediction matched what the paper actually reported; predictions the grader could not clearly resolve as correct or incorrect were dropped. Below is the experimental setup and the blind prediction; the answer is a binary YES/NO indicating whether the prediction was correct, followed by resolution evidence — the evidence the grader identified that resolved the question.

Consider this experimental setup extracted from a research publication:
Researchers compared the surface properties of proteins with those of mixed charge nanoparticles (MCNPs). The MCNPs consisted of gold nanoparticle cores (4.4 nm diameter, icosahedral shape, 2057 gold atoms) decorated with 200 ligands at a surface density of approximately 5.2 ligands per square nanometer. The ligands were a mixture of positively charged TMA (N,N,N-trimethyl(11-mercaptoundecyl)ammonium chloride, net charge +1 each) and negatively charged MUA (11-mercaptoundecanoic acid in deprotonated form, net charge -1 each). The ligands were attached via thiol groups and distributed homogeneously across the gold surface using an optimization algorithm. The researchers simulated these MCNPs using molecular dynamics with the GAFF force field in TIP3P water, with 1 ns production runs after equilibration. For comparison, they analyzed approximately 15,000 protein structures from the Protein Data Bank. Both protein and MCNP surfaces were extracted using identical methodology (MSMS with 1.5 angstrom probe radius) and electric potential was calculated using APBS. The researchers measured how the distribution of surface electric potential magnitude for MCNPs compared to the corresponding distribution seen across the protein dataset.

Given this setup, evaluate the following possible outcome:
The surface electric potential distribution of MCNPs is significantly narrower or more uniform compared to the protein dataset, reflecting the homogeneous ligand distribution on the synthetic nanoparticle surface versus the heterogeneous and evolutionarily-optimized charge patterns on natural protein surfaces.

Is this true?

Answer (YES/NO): NO